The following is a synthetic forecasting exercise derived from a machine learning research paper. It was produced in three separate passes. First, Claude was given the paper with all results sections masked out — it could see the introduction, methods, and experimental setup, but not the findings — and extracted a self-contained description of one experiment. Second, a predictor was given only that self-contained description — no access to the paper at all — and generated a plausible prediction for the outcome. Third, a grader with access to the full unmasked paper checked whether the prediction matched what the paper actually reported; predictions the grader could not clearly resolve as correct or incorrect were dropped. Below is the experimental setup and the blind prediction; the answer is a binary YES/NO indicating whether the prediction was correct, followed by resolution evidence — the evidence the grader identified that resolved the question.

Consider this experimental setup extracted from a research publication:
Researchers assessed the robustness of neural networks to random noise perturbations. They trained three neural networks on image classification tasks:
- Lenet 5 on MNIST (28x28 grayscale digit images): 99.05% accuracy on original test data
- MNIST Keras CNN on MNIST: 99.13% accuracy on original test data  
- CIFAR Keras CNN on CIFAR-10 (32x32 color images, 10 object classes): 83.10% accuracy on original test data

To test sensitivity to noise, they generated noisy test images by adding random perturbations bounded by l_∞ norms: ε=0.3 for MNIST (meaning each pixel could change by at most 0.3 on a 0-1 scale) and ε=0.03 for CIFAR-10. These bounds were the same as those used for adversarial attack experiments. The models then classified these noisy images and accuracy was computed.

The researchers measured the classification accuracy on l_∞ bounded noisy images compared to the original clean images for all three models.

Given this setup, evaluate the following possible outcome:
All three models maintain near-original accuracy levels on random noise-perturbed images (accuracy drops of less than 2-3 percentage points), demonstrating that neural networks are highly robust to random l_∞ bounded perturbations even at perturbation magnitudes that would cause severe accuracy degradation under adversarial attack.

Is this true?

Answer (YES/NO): YES